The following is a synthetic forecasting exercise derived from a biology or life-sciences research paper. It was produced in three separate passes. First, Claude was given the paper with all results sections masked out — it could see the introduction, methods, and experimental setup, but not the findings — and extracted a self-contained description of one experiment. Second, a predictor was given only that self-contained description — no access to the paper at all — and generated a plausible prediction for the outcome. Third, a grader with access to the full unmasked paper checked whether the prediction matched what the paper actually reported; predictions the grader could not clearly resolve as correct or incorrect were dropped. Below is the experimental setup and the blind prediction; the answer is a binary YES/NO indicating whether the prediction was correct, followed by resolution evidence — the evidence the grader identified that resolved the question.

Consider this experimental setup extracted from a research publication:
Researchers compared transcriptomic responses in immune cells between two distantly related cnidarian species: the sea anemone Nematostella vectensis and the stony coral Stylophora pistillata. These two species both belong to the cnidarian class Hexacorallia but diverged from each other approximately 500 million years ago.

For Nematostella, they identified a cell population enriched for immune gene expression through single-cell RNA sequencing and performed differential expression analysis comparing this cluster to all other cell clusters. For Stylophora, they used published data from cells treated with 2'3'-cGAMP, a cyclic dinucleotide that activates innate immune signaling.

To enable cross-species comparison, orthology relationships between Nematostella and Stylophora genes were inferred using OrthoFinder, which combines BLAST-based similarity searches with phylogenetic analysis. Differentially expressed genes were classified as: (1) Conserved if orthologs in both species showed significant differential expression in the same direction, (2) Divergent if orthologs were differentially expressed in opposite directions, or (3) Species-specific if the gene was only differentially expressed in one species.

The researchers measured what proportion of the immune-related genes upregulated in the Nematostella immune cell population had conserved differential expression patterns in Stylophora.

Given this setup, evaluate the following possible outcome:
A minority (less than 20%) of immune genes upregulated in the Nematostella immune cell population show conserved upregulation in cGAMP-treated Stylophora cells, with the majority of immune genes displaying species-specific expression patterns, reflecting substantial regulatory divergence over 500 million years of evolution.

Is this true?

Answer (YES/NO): YES